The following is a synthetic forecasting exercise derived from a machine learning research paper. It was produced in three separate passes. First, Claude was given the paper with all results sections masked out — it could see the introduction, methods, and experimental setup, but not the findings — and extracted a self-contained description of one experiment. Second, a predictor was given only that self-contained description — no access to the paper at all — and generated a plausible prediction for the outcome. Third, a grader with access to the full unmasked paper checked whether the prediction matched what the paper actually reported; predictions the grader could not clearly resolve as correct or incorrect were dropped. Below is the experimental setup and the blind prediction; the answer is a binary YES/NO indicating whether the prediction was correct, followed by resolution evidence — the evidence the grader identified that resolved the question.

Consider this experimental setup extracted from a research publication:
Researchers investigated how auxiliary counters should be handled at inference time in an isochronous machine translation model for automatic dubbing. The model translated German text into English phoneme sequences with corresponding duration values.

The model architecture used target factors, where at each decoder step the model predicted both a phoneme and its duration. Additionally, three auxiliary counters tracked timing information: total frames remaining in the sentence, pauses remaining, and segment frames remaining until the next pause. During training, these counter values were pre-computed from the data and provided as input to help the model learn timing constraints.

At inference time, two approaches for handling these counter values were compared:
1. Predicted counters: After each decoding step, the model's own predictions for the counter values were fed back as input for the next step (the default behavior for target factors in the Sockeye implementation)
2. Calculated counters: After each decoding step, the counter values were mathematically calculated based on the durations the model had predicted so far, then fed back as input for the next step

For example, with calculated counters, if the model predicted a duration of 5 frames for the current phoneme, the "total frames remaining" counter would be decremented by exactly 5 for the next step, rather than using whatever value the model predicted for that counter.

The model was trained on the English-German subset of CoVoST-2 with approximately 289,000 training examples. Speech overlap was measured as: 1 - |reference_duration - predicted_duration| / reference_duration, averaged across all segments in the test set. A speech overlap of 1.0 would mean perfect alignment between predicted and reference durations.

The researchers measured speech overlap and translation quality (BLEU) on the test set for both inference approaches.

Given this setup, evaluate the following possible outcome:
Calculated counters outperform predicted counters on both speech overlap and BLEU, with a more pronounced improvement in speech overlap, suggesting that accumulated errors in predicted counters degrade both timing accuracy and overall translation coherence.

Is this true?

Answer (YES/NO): NO